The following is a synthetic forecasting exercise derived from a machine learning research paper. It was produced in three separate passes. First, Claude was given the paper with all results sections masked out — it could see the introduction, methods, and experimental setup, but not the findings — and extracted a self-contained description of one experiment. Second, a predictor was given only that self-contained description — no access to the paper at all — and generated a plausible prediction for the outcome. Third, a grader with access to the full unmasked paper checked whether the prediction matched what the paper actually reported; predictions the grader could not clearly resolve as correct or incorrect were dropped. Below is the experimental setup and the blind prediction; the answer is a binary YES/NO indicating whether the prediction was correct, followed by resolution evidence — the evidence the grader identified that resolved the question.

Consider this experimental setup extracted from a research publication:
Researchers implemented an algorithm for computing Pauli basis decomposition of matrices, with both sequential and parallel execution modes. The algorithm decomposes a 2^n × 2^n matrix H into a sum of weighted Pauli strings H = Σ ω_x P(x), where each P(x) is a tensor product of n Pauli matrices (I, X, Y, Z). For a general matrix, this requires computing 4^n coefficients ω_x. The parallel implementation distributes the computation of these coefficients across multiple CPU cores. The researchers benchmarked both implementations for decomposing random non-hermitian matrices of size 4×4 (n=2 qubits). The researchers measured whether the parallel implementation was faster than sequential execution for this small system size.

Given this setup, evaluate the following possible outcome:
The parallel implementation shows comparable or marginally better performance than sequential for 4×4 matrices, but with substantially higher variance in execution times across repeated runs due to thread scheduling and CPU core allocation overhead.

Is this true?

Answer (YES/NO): NO